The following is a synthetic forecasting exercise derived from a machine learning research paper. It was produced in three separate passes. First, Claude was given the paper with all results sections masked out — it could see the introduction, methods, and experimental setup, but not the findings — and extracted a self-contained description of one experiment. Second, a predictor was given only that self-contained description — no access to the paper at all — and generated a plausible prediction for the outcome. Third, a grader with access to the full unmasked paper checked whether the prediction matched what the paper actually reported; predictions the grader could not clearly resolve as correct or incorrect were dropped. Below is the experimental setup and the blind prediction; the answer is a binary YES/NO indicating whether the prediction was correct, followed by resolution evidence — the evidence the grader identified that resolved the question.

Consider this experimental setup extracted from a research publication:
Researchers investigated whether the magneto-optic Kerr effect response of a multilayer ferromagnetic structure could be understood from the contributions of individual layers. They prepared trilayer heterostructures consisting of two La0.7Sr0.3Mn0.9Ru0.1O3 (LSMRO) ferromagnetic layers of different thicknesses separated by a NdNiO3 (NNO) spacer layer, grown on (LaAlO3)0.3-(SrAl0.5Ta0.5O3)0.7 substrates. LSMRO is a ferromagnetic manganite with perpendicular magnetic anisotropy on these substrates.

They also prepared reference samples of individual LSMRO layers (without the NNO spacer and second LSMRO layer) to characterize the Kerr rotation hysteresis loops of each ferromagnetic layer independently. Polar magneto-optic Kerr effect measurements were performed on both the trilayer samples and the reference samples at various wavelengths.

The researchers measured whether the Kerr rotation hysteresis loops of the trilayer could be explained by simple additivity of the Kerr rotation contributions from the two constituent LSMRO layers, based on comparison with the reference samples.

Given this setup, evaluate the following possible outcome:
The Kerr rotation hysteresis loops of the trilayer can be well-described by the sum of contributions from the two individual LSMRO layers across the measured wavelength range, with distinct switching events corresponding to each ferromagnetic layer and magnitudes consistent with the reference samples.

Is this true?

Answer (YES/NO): YES